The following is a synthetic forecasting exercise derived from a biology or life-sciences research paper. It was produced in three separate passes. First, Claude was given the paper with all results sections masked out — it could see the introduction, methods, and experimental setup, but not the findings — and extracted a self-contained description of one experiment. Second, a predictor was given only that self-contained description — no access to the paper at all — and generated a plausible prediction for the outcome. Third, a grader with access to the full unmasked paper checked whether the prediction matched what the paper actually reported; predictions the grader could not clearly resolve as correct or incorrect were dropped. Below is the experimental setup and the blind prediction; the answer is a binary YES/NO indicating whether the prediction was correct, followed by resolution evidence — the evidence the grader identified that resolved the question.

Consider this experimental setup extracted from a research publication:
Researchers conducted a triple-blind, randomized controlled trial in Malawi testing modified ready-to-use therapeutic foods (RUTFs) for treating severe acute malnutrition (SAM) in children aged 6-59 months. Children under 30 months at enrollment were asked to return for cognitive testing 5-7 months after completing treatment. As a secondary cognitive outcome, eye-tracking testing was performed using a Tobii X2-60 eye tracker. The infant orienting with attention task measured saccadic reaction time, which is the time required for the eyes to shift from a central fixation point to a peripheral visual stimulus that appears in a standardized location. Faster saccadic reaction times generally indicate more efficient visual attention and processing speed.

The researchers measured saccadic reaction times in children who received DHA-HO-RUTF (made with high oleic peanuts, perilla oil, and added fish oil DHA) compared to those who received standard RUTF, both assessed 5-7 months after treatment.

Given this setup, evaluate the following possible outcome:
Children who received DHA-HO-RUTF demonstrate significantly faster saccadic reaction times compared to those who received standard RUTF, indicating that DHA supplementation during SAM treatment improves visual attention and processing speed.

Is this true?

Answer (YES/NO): NO